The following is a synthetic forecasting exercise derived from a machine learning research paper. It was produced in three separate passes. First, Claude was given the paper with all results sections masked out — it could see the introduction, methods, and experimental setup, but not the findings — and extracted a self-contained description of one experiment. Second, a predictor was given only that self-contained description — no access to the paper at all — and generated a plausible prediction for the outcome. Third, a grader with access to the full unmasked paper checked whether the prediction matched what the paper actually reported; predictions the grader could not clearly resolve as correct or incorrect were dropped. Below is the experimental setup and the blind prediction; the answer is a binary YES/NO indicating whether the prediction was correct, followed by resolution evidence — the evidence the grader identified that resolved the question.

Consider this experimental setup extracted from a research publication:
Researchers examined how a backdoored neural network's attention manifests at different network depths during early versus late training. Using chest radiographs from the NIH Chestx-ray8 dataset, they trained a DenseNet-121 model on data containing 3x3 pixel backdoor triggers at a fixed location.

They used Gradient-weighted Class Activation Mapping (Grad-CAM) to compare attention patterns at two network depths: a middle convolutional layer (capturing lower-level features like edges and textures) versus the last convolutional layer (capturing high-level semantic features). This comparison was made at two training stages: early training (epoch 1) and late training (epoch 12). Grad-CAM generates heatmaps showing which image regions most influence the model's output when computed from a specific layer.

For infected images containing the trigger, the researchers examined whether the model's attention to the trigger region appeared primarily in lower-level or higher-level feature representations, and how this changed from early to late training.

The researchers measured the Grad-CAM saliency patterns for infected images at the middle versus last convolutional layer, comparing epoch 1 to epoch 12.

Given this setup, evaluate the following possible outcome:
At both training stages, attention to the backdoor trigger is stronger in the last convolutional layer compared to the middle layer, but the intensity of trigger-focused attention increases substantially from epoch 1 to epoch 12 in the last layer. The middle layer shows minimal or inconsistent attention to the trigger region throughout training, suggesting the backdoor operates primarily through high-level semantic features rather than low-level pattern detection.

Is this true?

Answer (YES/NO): NO